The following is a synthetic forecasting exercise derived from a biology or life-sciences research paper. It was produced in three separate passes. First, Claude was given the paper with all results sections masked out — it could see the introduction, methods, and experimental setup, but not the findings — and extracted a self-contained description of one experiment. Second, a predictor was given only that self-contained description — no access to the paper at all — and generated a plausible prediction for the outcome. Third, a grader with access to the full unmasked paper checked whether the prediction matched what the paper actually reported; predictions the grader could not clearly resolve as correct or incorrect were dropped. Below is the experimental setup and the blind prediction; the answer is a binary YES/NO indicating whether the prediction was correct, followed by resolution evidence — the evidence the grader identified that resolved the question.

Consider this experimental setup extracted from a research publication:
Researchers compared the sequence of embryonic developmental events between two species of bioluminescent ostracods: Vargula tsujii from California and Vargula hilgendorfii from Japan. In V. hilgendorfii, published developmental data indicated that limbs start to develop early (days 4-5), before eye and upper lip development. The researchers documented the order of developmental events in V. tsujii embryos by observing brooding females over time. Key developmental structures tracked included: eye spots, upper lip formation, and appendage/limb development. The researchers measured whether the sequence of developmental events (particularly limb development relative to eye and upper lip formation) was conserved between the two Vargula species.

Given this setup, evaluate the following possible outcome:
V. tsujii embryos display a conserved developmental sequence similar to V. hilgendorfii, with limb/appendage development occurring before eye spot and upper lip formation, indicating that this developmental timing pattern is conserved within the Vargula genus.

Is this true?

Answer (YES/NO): NO